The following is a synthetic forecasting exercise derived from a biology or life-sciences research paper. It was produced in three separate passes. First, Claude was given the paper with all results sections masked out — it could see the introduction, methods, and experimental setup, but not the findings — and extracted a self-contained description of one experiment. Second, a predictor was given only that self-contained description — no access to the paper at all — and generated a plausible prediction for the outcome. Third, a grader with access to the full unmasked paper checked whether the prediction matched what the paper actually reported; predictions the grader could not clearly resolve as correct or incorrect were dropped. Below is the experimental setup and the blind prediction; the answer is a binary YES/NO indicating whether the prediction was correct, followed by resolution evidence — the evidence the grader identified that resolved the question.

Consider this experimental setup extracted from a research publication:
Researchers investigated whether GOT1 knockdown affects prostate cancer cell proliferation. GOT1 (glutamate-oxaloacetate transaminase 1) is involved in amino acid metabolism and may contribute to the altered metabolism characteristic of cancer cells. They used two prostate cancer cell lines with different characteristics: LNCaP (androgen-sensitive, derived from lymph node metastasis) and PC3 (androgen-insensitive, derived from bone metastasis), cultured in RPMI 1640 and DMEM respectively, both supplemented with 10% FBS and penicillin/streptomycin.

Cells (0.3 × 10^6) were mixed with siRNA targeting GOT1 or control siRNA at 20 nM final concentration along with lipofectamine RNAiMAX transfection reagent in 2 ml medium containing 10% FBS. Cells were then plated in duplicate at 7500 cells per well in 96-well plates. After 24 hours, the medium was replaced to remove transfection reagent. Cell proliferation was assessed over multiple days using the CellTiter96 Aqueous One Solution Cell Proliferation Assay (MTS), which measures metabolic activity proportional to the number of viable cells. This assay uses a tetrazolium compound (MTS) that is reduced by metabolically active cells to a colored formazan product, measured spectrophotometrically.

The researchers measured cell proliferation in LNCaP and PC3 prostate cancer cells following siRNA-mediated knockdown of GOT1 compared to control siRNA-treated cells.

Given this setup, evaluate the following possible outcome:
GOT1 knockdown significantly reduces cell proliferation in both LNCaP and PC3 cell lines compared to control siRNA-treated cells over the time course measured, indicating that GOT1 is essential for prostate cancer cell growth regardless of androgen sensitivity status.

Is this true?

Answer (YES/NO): YES